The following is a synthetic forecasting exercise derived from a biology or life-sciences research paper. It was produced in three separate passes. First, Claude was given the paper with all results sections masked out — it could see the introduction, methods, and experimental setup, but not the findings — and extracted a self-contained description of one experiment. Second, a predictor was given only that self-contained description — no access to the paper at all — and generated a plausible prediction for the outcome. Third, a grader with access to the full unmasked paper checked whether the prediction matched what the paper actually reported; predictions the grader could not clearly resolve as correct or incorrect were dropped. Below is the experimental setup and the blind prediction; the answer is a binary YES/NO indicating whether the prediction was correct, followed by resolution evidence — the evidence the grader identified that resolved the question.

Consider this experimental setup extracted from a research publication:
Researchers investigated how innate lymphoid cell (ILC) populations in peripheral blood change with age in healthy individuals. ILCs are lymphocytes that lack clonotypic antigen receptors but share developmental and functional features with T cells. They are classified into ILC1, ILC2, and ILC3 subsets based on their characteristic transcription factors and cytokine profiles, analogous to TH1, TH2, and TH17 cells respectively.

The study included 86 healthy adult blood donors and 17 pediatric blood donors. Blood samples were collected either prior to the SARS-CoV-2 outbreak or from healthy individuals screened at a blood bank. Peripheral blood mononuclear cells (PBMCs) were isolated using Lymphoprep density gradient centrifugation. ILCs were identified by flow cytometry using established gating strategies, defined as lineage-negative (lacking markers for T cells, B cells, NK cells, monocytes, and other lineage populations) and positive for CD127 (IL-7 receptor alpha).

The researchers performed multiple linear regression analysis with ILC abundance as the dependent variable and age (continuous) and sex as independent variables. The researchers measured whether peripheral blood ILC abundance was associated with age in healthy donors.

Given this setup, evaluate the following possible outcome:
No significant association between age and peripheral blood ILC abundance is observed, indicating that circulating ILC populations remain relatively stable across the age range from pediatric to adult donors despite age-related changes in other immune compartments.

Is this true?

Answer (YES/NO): NO